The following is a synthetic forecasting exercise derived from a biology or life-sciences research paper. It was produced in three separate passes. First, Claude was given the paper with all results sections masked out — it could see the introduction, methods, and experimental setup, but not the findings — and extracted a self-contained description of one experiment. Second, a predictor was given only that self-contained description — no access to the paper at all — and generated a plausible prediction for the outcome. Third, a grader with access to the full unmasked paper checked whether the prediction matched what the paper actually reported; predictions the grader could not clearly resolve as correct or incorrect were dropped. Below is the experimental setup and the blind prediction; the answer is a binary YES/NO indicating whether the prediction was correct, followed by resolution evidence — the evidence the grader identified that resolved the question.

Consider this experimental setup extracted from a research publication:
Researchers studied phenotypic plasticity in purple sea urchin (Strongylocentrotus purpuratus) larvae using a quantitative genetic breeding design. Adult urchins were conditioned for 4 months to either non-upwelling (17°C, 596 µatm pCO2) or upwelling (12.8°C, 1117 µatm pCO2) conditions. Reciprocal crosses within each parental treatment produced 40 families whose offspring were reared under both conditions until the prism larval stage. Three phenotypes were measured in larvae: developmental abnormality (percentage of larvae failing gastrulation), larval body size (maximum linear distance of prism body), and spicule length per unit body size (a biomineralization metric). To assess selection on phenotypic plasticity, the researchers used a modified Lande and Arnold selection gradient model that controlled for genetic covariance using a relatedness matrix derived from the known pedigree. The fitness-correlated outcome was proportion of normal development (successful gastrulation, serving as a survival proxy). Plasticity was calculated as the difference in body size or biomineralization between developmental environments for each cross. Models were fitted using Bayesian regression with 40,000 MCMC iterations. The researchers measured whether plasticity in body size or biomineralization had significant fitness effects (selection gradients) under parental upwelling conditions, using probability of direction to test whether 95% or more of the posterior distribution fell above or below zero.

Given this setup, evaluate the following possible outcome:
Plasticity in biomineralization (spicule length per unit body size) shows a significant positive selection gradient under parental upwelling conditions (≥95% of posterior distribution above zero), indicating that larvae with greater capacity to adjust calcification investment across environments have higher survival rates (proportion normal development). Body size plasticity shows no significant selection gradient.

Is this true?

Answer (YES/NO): NO